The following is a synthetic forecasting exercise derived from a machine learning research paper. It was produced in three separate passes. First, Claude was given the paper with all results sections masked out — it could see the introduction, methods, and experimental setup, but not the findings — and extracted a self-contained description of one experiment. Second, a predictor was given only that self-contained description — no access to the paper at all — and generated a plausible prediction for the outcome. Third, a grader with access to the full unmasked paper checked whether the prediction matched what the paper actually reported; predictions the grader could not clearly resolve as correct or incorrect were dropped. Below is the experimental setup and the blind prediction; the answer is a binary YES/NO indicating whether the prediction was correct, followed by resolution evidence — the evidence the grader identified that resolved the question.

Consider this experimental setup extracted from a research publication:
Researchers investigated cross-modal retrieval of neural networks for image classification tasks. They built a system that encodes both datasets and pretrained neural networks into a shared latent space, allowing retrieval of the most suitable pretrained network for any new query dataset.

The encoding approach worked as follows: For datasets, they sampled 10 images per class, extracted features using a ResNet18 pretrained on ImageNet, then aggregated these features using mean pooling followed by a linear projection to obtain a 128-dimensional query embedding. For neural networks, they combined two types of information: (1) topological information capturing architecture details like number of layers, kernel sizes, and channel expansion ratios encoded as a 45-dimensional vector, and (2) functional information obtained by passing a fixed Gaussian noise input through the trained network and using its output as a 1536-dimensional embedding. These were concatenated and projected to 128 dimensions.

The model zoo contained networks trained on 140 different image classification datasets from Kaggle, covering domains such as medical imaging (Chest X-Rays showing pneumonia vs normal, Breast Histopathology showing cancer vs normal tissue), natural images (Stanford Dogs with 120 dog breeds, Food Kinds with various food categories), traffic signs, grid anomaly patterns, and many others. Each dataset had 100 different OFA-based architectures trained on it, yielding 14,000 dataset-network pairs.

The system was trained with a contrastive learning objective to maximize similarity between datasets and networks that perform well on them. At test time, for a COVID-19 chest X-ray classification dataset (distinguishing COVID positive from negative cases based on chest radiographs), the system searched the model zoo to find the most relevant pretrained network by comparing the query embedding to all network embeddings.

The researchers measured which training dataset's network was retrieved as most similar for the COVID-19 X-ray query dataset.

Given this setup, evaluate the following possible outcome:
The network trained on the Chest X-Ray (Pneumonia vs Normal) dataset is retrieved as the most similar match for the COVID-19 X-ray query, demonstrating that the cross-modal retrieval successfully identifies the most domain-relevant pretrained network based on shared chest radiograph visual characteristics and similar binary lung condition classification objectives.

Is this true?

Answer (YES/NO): YES